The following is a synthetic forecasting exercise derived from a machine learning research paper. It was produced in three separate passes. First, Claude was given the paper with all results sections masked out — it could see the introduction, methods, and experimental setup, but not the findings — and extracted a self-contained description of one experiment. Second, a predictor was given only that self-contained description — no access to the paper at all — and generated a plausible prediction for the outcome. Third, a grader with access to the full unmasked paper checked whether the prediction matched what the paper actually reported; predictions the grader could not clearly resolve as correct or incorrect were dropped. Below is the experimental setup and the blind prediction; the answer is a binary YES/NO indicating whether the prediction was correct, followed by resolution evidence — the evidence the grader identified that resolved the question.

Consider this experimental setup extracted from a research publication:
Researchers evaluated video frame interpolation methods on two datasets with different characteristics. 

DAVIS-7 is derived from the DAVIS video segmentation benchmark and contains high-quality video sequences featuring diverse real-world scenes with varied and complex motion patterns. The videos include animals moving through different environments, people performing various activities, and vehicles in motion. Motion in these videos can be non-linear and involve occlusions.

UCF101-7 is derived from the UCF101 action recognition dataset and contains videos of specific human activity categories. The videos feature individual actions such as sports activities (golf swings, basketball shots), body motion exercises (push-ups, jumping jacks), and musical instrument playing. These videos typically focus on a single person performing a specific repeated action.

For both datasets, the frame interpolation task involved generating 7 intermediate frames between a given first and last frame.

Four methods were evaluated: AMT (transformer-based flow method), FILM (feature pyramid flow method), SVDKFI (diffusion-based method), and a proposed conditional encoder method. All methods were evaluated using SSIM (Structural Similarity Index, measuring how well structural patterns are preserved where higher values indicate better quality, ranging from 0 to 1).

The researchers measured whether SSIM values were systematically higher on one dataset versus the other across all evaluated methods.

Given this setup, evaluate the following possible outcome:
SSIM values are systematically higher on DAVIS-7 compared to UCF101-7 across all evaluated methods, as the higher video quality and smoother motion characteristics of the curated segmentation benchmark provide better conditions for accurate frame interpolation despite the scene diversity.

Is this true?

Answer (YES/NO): NO